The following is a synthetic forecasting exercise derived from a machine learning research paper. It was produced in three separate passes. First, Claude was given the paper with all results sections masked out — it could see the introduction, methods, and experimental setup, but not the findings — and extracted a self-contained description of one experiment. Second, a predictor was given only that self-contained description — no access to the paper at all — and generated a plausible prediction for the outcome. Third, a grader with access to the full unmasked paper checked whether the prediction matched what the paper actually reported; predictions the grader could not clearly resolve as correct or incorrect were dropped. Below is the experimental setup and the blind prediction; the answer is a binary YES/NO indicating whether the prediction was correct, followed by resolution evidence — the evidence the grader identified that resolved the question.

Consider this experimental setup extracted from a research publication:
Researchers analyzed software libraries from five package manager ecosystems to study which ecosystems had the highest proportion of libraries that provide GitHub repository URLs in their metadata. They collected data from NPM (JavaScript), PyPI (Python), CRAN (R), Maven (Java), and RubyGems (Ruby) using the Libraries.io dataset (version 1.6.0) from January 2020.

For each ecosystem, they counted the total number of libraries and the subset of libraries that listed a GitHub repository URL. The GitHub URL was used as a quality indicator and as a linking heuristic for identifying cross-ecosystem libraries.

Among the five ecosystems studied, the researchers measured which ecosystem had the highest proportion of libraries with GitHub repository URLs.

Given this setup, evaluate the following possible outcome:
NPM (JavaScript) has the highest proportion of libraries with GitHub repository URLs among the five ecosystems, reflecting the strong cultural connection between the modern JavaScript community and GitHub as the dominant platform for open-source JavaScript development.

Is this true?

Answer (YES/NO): NO